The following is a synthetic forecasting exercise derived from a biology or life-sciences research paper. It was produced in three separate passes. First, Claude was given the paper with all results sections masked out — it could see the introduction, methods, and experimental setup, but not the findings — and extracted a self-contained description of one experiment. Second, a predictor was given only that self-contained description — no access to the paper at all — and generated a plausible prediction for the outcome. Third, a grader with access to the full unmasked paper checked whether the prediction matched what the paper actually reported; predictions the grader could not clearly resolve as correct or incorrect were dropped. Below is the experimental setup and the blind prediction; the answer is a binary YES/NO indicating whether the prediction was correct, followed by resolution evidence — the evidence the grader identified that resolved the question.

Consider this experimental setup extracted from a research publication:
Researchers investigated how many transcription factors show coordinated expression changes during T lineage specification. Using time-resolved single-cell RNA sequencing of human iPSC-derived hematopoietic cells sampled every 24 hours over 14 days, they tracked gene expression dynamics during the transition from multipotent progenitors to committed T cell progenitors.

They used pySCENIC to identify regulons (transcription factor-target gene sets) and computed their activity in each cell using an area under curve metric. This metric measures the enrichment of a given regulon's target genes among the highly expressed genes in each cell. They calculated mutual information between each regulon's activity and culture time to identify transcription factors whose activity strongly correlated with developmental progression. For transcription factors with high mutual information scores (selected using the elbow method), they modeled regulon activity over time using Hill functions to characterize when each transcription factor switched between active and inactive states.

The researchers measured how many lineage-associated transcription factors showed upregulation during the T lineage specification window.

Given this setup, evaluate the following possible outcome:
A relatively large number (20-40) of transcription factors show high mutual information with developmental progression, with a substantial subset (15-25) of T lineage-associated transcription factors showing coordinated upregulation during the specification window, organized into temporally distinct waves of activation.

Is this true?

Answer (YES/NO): NO